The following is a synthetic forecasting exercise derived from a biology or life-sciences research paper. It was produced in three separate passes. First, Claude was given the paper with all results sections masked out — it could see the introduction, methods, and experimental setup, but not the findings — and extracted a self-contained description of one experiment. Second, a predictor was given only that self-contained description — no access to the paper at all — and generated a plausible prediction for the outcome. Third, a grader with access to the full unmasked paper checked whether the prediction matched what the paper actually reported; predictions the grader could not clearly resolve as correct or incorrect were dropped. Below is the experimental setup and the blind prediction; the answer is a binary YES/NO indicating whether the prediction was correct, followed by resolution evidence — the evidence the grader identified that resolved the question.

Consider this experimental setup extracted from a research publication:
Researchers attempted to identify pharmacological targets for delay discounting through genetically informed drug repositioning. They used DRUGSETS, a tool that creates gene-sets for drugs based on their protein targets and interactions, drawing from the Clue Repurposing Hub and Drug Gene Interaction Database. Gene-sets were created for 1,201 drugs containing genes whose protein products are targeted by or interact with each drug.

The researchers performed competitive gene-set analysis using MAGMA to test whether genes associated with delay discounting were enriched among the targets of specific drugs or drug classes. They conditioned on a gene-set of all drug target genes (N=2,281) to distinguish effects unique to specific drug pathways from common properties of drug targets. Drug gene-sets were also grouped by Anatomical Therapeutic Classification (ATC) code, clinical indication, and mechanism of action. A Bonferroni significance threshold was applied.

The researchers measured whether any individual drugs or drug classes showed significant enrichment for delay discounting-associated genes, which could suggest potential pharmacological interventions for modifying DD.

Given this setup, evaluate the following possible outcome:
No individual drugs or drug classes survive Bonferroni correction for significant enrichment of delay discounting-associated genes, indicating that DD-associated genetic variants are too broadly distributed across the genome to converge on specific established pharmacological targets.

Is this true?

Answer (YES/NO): YES